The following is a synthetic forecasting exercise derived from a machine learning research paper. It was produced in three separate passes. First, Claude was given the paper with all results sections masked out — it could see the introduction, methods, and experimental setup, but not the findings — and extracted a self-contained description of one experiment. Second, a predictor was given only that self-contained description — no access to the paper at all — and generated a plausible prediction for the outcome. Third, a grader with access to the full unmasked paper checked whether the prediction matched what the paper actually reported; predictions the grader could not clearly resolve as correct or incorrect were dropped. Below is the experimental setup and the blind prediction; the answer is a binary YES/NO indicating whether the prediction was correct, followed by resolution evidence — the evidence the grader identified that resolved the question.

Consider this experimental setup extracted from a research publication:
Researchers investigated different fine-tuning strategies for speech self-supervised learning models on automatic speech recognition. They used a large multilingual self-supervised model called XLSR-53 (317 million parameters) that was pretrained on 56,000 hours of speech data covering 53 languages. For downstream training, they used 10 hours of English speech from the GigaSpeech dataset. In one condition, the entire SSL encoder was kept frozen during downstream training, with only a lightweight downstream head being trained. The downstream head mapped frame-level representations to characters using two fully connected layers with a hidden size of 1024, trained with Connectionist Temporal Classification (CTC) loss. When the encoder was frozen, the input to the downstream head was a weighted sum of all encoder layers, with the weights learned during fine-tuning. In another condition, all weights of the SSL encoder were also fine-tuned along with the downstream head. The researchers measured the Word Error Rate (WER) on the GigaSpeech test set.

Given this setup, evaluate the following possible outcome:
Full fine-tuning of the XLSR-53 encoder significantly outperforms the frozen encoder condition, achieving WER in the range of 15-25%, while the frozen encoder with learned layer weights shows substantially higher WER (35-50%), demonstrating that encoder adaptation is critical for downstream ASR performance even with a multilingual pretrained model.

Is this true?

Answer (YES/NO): NO